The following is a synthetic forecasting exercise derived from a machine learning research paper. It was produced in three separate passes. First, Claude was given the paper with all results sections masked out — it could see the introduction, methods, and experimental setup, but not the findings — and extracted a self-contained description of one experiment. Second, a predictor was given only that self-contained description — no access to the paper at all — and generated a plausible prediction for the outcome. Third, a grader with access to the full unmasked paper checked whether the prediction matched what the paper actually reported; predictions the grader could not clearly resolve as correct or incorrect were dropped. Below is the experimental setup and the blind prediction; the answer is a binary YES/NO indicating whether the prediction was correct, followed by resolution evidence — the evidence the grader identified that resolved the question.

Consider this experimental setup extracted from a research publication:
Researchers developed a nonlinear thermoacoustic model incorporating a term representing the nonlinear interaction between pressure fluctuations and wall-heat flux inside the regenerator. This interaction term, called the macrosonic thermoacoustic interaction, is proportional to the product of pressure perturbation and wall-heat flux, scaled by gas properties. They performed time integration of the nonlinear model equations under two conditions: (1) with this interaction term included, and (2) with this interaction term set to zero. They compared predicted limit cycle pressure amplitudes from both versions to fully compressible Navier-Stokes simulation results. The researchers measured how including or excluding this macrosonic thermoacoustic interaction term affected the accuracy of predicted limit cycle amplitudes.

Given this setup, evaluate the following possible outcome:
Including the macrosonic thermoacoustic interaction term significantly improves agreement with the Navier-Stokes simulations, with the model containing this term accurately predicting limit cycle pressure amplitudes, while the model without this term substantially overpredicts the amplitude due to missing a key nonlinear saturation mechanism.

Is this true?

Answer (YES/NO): NO